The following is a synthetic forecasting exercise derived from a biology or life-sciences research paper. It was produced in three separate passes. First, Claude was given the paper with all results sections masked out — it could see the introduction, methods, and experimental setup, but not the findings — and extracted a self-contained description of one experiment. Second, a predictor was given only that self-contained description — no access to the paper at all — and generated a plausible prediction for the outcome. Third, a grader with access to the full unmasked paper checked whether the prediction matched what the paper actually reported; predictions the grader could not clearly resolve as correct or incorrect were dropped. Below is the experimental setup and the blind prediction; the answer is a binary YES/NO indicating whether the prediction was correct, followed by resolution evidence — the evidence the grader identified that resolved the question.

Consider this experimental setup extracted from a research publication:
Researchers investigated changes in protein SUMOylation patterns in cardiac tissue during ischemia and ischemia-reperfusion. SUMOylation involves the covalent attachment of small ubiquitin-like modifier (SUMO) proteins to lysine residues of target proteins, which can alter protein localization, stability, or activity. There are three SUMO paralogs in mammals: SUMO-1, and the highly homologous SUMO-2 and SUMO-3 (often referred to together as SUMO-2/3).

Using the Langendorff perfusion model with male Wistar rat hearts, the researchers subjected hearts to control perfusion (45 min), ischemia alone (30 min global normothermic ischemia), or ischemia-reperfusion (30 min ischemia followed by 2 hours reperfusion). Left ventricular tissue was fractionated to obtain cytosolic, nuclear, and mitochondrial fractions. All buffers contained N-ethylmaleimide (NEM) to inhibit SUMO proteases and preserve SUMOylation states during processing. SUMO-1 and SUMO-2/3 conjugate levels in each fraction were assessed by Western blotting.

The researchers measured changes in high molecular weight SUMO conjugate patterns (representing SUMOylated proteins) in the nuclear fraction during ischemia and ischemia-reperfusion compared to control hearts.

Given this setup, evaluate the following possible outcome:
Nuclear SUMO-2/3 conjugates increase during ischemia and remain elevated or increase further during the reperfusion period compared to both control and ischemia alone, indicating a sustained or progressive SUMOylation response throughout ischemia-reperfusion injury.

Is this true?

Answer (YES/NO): NO